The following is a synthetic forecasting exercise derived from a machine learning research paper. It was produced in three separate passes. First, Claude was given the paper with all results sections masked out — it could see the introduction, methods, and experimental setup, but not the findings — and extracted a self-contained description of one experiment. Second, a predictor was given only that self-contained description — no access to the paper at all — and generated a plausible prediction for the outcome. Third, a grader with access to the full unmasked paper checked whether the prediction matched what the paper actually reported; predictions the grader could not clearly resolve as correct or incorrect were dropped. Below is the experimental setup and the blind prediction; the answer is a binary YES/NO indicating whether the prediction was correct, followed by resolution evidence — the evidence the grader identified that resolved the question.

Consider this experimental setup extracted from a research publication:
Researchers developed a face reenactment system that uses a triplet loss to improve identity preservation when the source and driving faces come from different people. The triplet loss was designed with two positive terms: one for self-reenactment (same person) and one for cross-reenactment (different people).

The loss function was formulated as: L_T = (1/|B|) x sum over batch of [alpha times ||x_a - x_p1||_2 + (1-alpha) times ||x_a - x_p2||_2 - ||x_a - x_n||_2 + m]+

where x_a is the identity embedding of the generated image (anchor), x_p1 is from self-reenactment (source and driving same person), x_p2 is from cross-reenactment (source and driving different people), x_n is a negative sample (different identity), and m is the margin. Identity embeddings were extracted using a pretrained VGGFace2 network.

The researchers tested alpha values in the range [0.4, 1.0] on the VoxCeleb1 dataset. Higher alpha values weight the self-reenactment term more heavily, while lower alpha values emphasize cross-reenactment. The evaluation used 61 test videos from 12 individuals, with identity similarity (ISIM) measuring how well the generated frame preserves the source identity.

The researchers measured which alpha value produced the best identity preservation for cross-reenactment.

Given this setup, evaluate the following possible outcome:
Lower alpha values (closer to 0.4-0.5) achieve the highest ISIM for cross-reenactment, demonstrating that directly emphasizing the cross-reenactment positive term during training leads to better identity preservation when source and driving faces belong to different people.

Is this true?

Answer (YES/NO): NO